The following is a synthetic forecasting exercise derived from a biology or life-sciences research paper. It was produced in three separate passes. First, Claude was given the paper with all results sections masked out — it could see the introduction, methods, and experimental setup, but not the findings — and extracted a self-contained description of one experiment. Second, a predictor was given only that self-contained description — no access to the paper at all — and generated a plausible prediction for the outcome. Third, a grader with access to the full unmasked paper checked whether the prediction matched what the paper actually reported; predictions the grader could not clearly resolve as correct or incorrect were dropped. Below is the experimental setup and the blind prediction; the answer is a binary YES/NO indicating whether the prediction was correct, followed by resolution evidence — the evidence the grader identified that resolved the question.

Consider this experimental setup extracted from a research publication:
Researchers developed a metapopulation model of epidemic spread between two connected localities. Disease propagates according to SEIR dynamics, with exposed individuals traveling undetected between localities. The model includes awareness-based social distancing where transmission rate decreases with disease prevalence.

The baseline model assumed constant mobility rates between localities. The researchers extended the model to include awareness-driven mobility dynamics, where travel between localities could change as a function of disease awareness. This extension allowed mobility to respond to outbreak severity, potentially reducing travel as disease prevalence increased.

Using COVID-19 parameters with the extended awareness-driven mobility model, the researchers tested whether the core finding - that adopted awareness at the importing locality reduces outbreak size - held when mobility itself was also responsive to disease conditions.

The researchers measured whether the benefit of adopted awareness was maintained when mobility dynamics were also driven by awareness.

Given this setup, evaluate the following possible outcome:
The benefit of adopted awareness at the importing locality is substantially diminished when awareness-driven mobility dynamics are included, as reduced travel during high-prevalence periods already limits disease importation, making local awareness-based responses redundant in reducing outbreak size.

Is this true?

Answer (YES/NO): NO